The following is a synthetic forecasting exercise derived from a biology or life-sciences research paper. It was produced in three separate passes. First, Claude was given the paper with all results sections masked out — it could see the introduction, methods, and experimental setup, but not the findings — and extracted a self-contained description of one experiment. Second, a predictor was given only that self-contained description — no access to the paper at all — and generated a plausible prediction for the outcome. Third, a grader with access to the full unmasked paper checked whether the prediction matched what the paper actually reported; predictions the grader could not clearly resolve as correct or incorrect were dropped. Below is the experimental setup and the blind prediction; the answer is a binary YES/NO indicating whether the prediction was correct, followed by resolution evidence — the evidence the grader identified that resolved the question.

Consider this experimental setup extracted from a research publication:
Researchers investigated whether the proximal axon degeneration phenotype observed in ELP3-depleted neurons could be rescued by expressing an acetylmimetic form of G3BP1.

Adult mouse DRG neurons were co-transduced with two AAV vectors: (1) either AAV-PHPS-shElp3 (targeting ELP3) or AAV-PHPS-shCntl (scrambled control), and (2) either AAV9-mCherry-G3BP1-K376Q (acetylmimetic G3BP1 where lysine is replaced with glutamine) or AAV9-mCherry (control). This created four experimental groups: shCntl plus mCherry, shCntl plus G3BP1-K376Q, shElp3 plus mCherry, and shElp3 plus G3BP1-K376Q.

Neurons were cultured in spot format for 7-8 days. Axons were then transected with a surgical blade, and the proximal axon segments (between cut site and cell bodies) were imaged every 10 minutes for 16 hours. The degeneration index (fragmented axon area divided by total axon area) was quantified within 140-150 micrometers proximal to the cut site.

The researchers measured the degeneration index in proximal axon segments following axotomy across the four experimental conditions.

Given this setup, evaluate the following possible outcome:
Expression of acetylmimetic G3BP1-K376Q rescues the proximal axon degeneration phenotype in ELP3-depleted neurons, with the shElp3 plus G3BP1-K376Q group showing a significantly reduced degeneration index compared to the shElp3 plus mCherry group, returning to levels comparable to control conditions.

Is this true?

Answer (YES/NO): YES